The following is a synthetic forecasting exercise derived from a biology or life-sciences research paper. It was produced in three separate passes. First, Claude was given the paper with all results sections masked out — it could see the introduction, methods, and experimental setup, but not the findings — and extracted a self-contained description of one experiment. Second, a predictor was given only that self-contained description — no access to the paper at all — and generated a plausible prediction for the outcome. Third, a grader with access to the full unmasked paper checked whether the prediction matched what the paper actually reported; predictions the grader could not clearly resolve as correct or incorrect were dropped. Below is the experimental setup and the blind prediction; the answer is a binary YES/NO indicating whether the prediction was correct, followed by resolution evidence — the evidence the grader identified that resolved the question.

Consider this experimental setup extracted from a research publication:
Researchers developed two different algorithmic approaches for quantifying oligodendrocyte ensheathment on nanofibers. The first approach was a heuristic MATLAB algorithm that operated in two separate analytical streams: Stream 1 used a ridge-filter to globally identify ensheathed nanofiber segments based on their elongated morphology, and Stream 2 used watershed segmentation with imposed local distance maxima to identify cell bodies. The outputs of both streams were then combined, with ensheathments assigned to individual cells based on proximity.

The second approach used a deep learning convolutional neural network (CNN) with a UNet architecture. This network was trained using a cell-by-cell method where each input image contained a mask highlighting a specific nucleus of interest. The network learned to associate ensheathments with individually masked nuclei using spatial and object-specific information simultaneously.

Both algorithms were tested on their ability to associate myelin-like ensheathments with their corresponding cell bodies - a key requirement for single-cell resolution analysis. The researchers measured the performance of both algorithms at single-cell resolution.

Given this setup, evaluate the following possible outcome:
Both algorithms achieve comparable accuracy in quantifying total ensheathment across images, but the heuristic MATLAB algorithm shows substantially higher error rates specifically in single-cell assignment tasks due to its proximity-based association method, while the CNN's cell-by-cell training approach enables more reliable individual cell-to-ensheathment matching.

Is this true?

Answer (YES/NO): YES